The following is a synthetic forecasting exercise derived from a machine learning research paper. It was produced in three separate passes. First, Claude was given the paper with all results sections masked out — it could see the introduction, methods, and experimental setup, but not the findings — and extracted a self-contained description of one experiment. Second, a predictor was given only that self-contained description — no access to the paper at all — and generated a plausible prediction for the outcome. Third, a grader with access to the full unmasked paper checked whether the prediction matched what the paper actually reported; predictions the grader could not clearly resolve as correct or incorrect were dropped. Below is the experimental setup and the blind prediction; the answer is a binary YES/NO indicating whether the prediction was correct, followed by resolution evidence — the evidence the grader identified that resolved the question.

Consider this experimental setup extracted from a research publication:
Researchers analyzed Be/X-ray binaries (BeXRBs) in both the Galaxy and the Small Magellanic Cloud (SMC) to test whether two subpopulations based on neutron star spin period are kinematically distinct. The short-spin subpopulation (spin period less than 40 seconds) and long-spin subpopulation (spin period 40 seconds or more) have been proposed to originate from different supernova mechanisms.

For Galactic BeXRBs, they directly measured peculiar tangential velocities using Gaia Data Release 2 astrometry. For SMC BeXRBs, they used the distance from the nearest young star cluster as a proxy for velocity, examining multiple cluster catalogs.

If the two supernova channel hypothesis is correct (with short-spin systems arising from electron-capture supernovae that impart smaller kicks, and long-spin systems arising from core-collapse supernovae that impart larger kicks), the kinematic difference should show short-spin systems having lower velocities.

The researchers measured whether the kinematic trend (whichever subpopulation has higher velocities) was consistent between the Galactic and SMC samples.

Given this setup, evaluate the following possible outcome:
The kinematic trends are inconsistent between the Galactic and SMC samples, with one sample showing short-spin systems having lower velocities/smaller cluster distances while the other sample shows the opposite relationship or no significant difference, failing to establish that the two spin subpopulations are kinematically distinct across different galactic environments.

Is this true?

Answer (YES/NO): NO